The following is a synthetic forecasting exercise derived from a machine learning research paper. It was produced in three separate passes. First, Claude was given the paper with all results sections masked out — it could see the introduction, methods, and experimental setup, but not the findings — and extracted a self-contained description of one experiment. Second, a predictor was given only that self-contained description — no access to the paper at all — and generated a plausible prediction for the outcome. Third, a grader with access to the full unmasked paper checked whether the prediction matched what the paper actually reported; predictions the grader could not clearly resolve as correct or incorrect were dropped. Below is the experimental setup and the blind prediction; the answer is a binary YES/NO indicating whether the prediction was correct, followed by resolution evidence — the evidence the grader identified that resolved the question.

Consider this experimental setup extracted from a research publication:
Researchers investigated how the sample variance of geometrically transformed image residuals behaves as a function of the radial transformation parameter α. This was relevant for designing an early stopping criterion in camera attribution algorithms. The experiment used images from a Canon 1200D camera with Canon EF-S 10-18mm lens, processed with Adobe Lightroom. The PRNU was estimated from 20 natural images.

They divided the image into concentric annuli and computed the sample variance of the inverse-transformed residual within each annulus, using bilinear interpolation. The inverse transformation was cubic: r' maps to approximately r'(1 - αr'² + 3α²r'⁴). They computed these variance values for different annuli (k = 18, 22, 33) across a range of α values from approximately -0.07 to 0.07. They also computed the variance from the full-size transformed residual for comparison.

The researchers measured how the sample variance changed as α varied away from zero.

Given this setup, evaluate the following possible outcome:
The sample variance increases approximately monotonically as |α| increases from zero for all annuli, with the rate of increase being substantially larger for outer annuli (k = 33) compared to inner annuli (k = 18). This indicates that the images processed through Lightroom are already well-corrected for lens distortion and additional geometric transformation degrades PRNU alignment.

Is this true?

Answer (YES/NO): NO